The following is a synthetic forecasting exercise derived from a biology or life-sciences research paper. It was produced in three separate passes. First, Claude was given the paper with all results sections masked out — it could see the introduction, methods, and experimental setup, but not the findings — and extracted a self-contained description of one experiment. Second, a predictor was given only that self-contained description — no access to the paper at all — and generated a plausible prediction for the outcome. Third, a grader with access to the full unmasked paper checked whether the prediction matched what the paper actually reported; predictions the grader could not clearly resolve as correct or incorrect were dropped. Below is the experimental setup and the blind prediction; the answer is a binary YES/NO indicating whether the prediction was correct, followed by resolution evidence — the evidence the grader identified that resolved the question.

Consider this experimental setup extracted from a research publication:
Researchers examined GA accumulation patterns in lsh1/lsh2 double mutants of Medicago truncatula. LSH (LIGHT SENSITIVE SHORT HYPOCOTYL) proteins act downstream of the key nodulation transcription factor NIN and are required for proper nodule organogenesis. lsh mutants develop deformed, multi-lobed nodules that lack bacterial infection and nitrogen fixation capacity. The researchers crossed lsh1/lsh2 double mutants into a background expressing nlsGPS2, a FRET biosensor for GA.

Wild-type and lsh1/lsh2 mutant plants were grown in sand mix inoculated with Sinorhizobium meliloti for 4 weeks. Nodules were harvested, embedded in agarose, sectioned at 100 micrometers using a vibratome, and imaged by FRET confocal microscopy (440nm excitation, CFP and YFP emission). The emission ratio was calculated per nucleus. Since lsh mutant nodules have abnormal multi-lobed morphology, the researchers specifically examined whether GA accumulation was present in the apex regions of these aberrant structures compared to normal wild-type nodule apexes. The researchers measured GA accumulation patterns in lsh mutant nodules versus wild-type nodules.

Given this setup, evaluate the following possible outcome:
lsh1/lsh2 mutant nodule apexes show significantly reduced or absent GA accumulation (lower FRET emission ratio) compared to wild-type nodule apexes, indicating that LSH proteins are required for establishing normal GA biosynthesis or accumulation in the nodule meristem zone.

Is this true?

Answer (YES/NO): YES